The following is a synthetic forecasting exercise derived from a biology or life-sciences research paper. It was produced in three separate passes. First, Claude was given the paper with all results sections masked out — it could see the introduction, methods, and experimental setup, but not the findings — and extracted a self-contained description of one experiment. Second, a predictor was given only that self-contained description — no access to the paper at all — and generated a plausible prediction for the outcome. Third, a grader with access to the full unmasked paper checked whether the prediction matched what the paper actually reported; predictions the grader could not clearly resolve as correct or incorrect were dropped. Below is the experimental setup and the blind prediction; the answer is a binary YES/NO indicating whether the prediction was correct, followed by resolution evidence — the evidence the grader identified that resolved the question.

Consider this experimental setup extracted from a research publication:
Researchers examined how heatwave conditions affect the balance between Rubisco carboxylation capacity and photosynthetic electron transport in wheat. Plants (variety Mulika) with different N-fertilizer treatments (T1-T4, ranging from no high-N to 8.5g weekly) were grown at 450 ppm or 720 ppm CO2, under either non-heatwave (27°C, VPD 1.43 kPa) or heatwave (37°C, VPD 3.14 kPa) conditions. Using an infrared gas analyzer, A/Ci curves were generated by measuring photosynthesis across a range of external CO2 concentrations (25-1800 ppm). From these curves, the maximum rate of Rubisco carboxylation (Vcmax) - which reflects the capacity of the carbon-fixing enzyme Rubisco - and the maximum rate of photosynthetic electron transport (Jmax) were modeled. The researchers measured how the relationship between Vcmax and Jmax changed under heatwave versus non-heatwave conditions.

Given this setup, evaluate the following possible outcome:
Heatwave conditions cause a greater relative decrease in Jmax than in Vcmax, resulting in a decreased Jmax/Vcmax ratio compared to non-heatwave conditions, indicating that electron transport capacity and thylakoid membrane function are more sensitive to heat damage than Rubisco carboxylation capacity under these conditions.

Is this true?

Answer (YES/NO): NO